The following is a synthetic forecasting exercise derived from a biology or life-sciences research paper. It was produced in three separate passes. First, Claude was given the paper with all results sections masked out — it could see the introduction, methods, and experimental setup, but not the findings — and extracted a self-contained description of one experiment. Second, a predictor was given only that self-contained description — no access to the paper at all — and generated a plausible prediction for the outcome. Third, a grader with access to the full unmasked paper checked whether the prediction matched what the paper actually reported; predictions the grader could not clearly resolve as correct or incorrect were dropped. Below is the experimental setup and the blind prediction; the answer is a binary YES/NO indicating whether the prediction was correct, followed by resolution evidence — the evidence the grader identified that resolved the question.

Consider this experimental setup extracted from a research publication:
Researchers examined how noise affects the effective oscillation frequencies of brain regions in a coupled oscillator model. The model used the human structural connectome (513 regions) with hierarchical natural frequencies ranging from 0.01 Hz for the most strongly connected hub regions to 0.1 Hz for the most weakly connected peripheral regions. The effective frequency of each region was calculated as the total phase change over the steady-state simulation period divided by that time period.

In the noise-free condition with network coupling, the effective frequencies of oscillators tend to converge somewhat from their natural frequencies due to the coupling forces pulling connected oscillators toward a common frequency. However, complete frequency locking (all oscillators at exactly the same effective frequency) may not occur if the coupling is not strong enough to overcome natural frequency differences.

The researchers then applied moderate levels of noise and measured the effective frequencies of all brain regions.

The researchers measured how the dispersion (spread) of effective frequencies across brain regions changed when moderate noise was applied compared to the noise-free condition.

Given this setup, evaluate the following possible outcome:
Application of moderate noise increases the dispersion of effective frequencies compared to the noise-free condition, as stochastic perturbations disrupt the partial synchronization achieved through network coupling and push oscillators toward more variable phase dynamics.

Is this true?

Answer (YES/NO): NO